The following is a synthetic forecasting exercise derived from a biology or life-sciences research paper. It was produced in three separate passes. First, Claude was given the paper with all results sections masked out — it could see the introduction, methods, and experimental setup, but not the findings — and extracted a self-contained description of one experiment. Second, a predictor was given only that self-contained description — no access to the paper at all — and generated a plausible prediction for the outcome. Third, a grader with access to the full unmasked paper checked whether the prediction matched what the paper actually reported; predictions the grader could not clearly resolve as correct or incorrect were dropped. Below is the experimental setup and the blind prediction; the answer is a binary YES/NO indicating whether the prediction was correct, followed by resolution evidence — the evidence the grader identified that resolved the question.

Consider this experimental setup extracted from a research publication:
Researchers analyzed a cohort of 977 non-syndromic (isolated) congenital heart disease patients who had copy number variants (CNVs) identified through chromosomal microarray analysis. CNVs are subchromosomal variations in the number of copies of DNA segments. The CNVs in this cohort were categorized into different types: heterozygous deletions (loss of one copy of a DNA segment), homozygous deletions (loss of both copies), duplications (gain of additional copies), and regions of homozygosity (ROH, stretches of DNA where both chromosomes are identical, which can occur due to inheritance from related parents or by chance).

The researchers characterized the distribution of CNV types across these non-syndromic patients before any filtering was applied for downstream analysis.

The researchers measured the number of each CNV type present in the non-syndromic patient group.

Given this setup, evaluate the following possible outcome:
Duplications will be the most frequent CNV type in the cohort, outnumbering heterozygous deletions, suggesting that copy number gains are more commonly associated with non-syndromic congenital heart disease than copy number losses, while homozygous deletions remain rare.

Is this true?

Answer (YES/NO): NO